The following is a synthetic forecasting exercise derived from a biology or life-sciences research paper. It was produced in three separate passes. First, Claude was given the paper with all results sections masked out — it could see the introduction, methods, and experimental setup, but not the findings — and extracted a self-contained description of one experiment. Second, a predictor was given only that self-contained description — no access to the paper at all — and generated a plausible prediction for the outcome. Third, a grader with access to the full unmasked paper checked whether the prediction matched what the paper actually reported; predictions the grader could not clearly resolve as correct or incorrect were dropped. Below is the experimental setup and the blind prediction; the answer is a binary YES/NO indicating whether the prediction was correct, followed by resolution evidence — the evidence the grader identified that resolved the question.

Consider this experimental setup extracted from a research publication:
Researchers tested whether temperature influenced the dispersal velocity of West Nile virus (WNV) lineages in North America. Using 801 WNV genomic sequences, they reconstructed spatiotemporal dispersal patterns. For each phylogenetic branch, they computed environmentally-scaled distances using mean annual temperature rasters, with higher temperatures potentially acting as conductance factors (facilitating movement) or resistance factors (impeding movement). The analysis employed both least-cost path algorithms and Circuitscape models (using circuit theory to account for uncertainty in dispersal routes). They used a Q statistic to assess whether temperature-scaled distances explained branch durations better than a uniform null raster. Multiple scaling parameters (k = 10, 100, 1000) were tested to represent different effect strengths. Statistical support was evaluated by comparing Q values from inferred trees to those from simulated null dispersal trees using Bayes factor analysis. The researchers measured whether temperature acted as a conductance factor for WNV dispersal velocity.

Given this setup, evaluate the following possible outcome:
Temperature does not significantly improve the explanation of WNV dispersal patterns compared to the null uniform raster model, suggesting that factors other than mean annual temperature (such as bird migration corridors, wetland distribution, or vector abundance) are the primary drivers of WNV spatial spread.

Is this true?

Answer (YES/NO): NO